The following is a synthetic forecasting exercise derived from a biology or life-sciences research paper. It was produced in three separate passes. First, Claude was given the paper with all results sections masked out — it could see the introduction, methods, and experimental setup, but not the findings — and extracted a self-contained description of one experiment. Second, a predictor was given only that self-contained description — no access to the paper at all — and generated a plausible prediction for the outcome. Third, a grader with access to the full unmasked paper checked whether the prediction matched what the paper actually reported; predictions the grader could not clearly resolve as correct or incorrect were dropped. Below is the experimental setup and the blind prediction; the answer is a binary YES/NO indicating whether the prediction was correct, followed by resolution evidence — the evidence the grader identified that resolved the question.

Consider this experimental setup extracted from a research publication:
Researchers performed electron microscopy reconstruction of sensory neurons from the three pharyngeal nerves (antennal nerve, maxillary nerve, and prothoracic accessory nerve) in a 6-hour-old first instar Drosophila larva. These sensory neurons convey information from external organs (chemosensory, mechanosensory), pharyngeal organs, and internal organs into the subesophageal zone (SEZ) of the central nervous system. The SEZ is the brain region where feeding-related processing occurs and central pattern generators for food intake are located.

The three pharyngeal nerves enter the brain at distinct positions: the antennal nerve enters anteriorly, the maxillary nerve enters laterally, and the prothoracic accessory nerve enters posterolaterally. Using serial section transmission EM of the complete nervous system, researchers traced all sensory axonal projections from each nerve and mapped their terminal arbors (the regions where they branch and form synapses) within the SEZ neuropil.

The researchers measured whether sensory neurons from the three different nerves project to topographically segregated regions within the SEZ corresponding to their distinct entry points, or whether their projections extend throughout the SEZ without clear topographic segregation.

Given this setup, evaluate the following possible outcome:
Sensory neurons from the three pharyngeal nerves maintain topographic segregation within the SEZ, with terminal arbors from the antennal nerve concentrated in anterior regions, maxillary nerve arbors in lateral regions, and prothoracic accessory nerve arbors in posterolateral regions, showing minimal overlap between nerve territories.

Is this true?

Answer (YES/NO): NO